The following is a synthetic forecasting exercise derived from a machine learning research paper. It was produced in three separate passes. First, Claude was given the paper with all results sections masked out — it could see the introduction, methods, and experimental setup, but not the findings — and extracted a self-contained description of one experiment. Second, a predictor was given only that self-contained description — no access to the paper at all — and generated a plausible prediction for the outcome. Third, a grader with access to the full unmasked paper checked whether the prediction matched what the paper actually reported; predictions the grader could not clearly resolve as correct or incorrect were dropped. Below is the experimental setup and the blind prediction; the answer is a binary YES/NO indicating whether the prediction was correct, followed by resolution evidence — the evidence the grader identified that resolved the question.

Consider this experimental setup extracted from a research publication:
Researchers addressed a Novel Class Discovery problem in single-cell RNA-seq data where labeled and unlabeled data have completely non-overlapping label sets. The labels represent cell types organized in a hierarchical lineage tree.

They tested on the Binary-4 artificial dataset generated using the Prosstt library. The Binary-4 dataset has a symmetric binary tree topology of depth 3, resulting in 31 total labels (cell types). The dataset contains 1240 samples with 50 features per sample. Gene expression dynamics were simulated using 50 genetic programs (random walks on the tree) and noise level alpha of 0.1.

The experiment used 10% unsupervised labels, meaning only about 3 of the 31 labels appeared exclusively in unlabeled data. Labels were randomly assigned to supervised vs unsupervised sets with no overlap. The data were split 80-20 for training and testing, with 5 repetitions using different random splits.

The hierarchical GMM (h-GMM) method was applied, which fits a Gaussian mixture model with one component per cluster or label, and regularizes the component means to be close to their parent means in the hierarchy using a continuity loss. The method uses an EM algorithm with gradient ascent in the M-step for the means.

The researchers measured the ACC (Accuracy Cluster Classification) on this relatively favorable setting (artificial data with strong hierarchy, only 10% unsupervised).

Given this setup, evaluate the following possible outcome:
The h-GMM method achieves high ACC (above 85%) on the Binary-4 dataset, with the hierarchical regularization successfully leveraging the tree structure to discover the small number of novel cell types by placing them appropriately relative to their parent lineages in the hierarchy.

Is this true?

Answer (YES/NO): NO